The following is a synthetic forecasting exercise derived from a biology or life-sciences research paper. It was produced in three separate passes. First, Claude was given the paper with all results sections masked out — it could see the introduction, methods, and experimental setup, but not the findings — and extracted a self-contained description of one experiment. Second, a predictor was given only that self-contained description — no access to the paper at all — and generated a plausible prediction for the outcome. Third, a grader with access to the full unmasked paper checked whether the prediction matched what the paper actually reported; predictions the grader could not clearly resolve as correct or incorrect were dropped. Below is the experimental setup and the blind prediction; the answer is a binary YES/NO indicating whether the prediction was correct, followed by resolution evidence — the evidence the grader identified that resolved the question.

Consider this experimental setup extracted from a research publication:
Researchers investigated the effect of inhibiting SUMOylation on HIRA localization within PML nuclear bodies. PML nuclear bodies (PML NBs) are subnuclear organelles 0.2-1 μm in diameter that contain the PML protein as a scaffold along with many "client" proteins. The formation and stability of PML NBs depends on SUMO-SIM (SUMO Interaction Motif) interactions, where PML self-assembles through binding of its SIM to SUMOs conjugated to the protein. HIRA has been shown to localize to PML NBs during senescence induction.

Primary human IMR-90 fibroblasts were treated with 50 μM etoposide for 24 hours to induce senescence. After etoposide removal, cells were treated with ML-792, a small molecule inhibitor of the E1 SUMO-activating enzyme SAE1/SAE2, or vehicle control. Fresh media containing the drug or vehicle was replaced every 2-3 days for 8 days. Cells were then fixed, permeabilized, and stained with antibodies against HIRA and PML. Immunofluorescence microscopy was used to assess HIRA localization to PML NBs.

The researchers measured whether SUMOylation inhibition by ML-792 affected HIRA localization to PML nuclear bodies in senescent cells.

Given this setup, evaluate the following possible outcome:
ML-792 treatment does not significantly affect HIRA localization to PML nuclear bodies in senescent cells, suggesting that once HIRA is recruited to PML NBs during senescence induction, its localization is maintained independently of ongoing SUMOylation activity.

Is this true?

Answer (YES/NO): NO